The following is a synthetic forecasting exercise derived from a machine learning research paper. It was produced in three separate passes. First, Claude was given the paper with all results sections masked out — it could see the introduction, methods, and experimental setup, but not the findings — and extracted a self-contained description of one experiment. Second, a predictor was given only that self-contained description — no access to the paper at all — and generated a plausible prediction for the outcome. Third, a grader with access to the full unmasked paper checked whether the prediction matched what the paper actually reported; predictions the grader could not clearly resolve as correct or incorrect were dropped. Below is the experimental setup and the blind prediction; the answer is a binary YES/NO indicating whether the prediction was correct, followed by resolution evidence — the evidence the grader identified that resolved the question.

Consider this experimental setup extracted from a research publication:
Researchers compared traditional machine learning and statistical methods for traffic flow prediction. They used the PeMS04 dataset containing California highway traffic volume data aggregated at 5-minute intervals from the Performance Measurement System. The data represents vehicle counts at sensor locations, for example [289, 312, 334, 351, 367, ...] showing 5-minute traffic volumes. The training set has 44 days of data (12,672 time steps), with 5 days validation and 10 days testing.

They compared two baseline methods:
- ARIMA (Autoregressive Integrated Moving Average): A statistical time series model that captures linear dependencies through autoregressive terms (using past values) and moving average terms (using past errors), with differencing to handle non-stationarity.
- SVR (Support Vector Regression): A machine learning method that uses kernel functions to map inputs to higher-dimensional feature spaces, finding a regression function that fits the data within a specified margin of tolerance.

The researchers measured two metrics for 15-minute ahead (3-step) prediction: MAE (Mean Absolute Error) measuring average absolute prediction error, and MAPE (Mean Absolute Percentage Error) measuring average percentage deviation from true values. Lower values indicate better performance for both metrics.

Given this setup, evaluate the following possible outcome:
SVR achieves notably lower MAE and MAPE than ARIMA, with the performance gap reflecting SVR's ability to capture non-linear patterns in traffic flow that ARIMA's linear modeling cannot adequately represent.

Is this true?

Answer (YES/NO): NO